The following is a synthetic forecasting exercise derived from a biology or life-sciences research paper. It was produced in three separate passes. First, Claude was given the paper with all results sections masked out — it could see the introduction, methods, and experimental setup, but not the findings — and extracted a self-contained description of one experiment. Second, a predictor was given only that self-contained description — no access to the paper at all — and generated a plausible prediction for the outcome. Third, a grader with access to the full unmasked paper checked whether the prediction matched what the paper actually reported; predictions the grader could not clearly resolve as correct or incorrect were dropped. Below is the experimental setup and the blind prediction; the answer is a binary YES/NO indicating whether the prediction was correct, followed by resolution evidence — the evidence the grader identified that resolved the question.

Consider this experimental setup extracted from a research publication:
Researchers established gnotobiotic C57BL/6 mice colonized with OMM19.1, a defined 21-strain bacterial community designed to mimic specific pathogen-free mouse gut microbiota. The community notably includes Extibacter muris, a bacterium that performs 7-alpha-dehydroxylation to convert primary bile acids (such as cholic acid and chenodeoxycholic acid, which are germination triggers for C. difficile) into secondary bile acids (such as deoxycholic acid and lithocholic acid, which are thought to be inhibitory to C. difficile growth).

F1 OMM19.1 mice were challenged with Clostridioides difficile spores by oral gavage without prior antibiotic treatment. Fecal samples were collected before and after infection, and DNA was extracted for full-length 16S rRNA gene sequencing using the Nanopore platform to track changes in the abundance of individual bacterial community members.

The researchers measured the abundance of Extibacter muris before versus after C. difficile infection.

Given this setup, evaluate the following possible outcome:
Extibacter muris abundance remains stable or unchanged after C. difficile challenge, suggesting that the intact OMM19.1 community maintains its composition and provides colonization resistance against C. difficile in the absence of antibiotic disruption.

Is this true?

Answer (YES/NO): NO